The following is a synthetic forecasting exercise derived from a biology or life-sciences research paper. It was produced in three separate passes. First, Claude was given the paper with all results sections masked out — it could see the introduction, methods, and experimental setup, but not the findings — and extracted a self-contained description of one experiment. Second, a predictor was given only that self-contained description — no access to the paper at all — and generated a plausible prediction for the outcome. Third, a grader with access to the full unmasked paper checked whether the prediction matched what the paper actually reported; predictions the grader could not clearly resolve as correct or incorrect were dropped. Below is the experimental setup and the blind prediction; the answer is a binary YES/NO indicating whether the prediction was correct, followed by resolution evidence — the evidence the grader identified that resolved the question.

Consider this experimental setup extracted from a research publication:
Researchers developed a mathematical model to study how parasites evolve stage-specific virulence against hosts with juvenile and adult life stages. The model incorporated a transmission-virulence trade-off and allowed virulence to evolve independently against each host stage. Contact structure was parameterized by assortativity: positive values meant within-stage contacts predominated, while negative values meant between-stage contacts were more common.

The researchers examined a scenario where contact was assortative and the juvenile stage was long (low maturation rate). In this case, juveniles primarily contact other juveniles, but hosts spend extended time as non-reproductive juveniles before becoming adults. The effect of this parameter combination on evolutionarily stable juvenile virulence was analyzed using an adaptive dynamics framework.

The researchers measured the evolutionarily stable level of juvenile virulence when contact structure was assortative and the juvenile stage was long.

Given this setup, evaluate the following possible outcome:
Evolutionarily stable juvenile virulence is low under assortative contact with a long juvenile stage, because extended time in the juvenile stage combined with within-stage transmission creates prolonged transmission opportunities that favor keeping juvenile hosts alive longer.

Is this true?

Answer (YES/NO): NO